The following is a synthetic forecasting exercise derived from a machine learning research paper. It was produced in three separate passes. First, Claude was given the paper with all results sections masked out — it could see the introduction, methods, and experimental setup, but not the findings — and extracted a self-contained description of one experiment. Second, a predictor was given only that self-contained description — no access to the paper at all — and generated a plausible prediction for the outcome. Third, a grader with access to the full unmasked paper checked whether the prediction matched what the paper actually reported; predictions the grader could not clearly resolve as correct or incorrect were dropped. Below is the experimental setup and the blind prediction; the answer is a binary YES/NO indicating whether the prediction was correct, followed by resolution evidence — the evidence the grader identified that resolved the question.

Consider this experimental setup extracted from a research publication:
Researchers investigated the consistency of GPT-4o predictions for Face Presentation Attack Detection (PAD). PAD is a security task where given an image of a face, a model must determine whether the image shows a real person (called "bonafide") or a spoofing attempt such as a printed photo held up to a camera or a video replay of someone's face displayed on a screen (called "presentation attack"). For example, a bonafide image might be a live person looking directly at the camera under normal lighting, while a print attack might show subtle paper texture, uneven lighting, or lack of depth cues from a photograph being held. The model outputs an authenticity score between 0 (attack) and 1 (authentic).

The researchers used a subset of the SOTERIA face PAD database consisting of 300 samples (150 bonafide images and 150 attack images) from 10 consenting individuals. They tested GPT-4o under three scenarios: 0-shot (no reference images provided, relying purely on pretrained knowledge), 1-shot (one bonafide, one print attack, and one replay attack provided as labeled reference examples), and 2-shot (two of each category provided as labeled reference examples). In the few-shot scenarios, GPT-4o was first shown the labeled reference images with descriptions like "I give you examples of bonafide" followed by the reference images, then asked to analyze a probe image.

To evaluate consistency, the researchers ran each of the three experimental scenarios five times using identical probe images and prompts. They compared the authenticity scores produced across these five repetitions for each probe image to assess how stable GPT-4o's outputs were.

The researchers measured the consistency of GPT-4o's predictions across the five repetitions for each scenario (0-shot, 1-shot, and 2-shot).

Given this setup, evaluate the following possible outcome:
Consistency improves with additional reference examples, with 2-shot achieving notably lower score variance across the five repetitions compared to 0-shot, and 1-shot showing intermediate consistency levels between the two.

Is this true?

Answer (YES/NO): YES